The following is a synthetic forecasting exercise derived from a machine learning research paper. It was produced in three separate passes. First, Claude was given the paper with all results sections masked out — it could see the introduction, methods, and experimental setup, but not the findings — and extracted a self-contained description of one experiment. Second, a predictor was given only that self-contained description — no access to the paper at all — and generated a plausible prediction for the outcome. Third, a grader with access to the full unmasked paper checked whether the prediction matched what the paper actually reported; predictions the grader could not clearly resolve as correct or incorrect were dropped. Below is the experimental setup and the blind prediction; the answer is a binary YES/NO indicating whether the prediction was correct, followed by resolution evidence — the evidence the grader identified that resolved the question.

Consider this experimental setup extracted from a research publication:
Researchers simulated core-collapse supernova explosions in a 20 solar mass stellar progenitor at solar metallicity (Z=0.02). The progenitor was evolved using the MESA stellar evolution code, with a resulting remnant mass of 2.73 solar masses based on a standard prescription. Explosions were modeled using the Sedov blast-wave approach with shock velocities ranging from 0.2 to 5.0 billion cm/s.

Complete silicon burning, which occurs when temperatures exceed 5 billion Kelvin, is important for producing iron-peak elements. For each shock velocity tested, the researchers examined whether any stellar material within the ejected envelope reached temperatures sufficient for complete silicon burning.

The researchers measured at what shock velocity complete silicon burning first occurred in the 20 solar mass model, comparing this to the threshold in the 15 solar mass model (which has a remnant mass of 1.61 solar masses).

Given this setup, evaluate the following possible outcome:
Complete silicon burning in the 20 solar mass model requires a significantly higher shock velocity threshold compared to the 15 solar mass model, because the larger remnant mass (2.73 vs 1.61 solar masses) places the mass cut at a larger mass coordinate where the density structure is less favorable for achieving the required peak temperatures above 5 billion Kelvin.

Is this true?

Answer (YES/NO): YES